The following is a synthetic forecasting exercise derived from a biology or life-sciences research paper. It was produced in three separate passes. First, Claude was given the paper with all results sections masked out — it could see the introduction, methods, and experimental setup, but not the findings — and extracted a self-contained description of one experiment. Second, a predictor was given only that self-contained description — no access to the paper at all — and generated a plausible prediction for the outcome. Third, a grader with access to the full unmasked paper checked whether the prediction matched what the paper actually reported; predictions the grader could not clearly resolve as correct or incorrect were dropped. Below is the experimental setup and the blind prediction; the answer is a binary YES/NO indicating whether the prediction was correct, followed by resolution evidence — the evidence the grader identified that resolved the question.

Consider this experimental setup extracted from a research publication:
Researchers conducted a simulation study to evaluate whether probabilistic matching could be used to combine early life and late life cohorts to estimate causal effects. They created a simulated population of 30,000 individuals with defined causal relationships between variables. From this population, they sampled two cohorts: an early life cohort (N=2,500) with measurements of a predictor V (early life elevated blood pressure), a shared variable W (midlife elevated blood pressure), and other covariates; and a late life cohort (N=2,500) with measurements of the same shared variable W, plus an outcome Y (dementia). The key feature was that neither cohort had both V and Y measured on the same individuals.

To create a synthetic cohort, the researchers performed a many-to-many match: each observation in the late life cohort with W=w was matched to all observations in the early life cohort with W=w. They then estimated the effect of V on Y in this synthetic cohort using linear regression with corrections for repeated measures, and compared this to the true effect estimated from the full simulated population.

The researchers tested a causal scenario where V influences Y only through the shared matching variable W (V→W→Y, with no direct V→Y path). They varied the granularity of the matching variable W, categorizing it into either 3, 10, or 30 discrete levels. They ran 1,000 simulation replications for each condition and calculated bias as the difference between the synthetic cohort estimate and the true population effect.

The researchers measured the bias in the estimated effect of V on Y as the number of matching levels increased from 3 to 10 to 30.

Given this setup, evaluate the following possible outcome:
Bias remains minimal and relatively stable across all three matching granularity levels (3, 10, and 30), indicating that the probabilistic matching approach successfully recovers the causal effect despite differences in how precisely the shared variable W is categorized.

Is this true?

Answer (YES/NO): NO